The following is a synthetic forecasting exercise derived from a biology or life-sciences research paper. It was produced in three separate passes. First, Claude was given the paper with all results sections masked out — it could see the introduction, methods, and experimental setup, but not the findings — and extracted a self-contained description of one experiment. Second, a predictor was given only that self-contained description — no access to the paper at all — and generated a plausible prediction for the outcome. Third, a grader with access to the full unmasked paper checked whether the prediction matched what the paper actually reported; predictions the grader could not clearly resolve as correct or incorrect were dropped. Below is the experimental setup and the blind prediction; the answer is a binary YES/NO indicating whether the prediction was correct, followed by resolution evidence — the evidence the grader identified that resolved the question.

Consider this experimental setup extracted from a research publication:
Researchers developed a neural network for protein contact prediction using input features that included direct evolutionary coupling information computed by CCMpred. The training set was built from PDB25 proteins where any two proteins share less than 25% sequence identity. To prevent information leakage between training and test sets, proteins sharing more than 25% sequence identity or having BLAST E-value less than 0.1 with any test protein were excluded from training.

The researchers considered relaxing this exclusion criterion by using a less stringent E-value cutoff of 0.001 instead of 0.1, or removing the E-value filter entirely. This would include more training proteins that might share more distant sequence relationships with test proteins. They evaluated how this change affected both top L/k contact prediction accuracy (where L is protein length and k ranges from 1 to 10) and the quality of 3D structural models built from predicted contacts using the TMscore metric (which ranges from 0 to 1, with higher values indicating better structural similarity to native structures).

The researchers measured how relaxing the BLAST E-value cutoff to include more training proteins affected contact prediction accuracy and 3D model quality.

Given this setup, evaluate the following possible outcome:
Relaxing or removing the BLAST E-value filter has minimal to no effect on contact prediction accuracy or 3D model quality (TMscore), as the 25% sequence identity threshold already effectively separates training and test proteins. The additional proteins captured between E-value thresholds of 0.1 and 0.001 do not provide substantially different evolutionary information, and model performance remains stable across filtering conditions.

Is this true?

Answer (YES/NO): NO